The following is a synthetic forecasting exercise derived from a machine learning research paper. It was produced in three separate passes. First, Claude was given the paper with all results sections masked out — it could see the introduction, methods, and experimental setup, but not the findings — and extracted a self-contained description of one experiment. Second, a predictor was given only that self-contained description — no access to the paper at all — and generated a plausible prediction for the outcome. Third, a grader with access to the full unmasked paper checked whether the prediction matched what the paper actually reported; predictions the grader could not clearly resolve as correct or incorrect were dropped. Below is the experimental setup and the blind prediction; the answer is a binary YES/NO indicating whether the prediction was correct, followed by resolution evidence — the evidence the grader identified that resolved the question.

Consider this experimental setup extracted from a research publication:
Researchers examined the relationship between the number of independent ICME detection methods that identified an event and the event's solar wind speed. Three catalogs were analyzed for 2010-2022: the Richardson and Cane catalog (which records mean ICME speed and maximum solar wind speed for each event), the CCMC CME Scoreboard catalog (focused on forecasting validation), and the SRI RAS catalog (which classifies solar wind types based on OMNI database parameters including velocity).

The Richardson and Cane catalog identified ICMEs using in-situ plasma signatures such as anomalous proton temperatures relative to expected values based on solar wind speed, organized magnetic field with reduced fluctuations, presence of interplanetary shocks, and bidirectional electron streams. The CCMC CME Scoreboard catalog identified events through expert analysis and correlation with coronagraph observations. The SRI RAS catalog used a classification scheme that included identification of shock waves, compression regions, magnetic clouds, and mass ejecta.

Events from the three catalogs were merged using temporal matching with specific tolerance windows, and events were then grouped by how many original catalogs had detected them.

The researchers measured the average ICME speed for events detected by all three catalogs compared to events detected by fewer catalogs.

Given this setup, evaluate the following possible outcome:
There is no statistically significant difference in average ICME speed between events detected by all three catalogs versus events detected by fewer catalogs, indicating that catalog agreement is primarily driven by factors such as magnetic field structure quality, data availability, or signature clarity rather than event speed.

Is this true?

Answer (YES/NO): NO